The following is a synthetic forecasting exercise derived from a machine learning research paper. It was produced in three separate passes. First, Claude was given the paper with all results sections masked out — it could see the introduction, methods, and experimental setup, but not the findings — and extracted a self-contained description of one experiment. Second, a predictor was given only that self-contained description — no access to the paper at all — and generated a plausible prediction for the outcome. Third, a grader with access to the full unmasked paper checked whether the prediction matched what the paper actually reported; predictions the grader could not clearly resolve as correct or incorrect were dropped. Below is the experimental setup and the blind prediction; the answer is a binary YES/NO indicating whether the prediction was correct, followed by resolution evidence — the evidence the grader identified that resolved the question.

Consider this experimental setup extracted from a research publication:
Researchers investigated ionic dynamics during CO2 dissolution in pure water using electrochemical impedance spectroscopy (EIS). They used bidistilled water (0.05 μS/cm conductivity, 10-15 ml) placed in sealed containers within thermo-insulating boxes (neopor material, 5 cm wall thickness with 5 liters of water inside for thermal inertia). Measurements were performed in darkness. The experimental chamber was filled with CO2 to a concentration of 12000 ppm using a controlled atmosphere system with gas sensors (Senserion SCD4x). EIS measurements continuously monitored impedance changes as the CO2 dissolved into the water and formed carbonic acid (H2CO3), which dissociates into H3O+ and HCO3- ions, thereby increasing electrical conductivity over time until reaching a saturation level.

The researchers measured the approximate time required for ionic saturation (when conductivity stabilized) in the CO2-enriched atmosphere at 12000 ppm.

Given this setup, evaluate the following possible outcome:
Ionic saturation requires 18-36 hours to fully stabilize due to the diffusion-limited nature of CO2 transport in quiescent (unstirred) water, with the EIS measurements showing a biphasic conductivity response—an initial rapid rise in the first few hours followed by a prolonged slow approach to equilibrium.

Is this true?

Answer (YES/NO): NO